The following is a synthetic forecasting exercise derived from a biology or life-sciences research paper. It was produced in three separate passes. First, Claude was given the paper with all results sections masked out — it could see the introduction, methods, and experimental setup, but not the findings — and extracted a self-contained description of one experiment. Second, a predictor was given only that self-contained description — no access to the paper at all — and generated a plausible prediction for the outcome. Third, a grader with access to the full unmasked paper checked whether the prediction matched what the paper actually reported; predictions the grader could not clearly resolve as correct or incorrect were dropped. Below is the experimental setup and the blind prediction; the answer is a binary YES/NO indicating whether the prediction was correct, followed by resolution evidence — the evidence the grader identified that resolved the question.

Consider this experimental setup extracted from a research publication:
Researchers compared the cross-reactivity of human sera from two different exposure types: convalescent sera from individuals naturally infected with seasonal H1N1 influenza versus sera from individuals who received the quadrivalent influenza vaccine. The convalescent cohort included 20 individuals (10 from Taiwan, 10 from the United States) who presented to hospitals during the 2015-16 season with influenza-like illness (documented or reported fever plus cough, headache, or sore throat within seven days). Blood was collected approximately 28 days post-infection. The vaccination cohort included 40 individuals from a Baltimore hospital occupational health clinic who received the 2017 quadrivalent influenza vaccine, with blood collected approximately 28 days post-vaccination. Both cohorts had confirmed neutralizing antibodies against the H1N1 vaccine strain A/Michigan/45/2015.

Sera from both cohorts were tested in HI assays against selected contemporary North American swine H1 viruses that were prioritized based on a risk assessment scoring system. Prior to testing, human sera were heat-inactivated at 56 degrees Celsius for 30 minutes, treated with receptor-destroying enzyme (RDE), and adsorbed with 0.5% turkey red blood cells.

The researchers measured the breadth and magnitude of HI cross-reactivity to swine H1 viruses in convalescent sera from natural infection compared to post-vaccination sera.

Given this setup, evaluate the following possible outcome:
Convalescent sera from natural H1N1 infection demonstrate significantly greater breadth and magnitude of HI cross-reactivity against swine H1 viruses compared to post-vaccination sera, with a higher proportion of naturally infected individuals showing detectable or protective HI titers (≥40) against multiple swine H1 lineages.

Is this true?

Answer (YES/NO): NO